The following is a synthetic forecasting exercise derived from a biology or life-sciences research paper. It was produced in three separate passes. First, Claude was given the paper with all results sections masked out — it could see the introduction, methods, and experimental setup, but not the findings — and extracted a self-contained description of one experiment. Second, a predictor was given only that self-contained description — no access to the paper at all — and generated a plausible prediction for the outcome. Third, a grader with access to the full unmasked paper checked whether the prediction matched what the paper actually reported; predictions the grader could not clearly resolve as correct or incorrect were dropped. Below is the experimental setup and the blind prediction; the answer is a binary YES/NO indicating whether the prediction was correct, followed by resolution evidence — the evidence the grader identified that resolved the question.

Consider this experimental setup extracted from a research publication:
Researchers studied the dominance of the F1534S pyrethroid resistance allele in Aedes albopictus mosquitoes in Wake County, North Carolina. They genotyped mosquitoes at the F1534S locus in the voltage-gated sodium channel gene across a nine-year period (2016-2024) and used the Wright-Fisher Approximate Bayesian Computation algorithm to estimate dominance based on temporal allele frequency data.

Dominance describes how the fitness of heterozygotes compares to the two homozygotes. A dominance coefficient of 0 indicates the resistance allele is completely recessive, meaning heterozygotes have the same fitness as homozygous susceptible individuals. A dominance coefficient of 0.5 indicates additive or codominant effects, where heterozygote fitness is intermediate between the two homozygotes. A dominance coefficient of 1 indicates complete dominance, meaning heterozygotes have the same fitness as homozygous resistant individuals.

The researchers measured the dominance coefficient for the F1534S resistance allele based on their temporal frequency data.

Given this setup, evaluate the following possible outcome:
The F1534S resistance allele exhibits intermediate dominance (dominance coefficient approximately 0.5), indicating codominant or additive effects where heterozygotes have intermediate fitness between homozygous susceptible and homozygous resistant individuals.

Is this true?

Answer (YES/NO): NO